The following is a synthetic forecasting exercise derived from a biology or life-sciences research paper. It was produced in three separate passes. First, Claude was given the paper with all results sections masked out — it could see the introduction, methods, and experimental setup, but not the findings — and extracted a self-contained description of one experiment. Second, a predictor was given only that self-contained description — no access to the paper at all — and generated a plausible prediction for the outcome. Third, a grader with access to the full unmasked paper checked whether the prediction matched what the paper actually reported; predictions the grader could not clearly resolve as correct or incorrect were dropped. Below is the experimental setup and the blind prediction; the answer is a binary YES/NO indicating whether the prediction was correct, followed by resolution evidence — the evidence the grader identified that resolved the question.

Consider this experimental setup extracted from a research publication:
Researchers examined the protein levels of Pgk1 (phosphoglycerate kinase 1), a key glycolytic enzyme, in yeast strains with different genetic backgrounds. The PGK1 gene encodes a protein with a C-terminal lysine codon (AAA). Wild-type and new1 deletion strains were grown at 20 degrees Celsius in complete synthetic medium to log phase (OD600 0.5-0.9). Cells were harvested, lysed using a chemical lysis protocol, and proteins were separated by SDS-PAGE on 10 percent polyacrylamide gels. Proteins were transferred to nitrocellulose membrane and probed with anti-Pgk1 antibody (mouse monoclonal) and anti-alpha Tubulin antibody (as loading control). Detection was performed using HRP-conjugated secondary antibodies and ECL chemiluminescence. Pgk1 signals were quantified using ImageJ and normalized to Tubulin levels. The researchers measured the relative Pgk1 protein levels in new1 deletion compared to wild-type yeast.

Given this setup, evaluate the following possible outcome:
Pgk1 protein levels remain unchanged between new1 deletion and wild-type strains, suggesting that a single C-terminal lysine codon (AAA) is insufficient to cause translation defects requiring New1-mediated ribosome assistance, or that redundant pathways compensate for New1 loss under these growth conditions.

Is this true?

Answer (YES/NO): NO